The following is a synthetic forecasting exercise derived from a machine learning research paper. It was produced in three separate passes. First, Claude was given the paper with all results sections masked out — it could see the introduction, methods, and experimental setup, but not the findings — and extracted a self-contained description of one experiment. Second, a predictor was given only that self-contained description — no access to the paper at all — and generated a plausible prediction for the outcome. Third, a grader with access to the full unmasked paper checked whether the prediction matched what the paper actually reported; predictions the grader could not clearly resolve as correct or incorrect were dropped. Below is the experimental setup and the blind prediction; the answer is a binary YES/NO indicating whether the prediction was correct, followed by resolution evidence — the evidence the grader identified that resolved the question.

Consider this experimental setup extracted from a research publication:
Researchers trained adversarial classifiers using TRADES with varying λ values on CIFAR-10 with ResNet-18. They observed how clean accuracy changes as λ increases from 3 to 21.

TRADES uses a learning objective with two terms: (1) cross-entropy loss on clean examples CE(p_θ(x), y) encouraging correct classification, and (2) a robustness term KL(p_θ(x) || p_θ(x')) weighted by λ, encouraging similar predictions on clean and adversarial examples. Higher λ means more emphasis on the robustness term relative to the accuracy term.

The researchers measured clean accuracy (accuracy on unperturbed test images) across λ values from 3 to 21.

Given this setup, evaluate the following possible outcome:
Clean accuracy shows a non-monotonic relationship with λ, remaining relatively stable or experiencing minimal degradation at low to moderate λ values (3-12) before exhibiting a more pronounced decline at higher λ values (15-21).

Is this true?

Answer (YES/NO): NO